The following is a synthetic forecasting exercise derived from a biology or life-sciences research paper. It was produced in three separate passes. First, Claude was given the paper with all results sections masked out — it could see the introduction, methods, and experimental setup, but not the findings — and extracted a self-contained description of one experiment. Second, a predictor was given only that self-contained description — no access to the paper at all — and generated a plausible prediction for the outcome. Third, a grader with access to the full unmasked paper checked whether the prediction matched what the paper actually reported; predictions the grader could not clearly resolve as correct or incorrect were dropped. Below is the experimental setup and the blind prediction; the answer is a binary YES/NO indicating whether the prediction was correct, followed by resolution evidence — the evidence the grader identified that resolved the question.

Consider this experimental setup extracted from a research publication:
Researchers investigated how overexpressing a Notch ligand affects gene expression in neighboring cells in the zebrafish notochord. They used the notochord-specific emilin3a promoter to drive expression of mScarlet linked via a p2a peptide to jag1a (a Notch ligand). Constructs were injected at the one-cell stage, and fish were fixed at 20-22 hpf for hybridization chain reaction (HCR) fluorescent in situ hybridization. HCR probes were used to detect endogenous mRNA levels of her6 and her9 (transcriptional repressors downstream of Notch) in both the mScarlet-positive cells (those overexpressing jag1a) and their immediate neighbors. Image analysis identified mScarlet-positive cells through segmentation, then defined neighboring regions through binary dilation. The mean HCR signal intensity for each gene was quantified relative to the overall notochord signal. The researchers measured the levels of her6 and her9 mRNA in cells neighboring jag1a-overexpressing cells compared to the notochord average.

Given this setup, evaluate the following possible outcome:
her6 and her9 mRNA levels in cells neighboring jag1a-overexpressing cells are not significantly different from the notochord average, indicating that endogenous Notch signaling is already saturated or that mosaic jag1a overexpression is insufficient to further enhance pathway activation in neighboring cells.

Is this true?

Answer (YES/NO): NO